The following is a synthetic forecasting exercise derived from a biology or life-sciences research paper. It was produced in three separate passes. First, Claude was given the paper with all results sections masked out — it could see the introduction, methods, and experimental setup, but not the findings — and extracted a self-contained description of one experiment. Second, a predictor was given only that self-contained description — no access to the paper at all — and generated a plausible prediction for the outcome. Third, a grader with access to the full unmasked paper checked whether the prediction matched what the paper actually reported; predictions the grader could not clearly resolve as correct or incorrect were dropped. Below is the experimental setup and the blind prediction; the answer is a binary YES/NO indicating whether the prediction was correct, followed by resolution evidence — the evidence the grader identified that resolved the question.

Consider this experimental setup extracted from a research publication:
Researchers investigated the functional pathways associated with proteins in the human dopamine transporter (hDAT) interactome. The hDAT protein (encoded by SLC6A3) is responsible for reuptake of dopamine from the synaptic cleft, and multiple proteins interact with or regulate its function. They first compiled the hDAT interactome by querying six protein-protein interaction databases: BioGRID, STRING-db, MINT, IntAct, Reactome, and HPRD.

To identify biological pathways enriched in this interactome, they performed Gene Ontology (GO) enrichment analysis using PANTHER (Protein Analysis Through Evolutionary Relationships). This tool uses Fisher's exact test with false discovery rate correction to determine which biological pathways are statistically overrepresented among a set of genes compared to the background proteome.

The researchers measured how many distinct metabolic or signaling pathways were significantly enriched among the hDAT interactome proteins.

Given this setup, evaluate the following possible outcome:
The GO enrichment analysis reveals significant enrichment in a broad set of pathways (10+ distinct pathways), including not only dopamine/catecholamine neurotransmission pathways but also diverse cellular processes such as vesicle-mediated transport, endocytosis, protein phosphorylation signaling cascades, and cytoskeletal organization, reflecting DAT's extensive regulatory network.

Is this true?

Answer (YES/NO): NO